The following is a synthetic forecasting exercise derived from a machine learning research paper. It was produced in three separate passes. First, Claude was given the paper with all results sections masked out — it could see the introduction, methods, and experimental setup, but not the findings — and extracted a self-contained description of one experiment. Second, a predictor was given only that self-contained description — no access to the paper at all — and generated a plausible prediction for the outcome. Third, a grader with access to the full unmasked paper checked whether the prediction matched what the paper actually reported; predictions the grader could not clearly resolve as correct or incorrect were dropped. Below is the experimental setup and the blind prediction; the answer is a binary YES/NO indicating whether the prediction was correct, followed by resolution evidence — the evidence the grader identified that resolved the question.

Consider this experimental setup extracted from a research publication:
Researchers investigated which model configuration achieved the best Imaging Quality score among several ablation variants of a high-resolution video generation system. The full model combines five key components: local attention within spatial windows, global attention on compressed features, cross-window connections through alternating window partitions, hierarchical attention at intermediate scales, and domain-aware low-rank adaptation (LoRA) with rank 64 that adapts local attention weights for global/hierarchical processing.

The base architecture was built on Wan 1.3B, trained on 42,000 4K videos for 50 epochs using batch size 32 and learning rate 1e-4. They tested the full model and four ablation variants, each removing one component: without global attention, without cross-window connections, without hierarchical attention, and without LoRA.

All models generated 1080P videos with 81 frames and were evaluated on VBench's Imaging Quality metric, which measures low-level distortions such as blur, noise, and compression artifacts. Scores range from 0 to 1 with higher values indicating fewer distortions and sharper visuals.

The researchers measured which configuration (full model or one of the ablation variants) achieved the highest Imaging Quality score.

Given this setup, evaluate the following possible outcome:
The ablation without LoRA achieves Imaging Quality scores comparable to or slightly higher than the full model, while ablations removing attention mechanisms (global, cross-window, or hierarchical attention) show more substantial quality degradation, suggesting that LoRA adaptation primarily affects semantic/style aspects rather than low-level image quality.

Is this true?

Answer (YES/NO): YES